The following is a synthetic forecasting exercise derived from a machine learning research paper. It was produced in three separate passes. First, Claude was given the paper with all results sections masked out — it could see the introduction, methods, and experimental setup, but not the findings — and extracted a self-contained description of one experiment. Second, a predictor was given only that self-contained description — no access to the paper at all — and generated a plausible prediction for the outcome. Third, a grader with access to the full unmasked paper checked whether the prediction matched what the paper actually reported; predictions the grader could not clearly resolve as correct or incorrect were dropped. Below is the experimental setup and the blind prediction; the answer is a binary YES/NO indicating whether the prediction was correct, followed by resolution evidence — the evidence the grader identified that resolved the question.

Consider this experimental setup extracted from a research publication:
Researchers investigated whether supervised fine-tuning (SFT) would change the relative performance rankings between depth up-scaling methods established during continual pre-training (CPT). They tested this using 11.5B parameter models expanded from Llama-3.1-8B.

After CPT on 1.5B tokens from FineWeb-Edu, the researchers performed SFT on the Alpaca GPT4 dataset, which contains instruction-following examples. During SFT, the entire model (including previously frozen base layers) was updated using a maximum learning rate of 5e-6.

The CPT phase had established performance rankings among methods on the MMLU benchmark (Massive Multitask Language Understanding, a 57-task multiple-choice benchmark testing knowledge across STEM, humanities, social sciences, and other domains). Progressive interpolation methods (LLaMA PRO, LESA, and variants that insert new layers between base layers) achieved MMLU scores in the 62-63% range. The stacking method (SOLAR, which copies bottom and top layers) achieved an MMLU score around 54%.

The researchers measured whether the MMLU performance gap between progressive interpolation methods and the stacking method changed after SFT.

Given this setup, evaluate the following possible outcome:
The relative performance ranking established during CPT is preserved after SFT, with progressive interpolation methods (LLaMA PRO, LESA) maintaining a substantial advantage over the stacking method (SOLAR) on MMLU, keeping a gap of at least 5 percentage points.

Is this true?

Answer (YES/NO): YES